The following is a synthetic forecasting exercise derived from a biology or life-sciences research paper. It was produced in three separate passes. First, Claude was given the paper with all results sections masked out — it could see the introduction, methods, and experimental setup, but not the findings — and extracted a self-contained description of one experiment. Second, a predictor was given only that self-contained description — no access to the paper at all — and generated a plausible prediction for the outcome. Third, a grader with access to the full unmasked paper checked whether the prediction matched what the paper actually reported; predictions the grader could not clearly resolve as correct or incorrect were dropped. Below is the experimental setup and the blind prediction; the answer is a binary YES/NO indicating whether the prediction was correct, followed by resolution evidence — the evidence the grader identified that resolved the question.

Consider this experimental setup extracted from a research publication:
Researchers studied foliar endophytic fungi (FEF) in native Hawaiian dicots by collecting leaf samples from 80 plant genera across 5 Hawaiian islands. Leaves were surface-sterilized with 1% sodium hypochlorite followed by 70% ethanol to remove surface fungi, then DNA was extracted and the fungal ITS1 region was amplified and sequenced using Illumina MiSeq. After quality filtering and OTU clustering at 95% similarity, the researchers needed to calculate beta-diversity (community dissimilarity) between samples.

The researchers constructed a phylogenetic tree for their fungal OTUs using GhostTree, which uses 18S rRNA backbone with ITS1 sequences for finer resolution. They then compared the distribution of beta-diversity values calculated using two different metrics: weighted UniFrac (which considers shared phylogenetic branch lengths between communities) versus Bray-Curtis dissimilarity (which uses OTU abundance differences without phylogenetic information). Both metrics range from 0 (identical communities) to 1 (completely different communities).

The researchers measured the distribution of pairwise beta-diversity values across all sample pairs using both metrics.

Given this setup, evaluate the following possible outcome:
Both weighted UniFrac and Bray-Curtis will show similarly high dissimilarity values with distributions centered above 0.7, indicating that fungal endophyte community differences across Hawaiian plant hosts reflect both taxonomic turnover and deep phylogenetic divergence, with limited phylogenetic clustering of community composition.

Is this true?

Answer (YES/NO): NO